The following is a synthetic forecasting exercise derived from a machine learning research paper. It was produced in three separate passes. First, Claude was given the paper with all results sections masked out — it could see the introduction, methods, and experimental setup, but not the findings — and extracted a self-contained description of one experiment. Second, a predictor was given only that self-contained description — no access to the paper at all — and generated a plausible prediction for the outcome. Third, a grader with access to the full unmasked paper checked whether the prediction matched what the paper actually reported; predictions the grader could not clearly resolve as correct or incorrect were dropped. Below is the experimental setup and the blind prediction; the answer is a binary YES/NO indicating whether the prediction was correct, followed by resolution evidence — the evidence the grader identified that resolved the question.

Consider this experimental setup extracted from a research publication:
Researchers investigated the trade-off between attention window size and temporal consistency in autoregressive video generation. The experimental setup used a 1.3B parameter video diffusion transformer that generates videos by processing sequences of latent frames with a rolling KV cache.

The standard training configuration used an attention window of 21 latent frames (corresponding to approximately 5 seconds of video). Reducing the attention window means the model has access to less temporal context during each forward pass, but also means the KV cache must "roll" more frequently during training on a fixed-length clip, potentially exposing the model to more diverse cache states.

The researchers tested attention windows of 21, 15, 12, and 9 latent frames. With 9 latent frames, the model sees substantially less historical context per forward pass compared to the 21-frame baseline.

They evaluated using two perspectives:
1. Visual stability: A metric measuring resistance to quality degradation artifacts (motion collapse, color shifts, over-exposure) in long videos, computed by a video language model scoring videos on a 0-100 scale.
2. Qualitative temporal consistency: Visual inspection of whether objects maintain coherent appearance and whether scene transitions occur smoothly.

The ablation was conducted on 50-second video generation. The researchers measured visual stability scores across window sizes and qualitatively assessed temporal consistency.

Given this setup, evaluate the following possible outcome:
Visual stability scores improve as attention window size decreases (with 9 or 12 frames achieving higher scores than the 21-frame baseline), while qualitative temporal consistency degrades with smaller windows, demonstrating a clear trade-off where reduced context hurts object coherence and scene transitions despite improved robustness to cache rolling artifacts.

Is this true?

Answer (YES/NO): NO